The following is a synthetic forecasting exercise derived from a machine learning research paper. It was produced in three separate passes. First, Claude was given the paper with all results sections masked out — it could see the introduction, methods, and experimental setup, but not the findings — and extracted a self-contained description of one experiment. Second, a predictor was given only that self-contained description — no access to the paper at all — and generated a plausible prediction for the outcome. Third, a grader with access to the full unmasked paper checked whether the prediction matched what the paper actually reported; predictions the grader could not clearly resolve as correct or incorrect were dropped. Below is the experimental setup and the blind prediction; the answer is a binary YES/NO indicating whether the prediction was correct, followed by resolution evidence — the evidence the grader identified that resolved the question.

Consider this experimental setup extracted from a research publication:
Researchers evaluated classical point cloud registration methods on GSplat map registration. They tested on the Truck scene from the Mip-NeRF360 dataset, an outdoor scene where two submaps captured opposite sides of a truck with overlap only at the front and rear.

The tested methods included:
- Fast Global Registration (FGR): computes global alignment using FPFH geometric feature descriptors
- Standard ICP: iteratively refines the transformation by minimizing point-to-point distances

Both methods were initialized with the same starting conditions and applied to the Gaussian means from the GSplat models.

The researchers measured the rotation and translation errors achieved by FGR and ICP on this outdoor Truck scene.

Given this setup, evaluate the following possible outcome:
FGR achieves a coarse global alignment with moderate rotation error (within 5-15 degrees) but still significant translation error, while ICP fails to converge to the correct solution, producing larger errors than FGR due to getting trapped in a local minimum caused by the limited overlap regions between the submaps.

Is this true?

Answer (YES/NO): NO